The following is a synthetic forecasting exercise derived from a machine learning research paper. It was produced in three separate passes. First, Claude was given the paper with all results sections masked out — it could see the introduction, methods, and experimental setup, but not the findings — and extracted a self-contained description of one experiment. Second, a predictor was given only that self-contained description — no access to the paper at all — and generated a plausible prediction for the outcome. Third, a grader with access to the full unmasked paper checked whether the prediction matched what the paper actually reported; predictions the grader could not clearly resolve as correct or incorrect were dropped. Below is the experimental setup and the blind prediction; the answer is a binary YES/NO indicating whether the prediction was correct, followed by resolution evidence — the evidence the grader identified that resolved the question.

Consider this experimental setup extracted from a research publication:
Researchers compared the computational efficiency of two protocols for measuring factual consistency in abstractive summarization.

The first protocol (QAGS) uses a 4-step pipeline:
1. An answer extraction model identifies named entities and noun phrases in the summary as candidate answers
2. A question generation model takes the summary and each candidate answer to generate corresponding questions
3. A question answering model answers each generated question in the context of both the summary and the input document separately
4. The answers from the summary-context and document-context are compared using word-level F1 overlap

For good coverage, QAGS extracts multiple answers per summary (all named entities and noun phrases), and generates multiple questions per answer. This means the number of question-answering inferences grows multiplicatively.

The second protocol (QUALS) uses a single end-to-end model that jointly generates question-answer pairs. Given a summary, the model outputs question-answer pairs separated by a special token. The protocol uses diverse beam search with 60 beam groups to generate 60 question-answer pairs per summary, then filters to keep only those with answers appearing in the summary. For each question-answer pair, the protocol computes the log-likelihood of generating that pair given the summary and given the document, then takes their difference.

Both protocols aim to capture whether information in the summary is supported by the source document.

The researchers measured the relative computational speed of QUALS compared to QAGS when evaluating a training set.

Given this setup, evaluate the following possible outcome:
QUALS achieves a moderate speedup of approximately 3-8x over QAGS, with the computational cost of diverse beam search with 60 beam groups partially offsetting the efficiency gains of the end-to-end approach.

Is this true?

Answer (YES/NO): NO